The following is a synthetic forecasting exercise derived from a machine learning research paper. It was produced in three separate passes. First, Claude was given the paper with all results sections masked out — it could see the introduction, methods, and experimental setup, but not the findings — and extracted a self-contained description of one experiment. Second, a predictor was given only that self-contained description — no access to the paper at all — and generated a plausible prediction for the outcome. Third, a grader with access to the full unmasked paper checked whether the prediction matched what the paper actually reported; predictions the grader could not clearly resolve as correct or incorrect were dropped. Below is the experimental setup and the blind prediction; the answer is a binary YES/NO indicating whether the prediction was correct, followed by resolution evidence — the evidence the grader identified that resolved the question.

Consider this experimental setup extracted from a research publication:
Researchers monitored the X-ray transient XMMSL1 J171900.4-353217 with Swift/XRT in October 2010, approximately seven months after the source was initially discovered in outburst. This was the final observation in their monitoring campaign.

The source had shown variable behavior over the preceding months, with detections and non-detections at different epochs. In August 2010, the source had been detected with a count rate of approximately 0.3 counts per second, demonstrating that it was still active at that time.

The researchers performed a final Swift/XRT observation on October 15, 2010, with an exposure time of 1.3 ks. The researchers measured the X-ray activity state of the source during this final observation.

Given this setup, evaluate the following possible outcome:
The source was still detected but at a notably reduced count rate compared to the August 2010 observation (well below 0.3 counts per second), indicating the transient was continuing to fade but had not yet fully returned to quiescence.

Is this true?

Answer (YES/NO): NO